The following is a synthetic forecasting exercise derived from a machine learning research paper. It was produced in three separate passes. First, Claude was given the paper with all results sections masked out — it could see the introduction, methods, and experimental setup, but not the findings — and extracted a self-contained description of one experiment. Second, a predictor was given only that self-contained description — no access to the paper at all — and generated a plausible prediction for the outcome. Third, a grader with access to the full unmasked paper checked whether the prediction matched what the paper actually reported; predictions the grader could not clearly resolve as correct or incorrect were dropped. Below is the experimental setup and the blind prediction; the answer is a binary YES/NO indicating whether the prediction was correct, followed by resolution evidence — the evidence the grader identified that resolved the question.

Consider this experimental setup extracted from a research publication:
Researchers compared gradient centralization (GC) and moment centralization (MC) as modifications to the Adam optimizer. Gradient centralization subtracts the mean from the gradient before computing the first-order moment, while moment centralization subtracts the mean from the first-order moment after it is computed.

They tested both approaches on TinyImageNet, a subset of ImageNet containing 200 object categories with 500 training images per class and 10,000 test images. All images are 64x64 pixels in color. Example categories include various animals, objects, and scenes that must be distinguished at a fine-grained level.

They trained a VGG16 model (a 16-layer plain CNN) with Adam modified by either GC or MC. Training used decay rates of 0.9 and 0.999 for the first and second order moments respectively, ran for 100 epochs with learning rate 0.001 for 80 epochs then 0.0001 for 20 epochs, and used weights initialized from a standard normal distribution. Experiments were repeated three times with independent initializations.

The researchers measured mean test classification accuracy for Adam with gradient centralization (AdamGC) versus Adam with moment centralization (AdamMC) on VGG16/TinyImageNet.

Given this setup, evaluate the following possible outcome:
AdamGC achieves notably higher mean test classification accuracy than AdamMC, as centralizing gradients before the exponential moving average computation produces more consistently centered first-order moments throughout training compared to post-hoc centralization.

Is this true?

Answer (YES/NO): YES